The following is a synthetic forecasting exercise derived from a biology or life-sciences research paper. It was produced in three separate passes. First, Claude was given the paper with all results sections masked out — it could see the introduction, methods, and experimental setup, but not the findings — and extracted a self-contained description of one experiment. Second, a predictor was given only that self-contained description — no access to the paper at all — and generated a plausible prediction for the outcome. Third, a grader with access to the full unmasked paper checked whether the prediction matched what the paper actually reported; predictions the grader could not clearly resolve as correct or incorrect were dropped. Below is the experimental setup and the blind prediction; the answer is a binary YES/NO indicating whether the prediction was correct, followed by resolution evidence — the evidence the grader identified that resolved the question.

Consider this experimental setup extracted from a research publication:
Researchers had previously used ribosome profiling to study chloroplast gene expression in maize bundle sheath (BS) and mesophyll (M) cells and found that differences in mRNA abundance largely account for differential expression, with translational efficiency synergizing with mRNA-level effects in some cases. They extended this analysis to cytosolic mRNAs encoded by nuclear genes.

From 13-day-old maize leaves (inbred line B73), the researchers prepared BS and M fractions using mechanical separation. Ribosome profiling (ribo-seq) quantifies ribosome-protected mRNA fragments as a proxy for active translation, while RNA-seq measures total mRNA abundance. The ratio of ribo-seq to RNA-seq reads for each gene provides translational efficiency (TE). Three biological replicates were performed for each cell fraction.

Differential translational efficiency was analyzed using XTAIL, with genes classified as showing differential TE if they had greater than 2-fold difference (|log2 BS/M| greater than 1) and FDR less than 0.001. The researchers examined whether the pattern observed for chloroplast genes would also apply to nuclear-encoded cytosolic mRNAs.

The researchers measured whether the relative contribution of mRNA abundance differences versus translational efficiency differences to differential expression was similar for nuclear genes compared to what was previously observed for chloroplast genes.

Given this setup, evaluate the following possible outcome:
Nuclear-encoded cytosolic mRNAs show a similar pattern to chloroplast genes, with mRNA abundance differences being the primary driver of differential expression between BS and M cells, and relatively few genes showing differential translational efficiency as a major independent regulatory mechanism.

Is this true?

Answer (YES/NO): YES